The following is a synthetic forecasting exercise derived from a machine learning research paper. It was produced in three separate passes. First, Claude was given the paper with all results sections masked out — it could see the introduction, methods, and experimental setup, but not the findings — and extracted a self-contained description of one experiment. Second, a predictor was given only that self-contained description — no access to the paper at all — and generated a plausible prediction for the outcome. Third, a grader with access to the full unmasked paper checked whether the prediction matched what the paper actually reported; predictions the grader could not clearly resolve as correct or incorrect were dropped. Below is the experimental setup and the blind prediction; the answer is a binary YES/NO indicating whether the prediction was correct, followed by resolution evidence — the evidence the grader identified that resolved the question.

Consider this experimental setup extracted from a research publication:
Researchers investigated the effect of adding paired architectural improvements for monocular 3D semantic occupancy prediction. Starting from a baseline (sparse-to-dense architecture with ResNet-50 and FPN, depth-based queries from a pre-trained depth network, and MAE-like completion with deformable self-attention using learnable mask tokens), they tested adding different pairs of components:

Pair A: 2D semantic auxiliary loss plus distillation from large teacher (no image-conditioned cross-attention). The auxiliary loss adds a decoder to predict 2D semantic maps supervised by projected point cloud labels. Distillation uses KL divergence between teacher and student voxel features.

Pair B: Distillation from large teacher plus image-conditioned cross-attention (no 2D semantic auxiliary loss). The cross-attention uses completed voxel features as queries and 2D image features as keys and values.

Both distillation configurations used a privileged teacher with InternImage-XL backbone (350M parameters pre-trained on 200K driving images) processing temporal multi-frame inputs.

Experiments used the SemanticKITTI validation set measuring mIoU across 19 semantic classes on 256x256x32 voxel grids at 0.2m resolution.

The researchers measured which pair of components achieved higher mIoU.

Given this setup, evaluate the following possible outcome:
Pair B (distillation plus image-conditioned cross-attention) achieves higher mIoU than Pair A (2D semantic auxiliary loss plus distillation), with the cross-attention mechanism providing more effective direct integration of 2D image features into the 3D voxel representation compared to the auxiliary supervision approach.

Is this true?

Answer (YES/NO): YES